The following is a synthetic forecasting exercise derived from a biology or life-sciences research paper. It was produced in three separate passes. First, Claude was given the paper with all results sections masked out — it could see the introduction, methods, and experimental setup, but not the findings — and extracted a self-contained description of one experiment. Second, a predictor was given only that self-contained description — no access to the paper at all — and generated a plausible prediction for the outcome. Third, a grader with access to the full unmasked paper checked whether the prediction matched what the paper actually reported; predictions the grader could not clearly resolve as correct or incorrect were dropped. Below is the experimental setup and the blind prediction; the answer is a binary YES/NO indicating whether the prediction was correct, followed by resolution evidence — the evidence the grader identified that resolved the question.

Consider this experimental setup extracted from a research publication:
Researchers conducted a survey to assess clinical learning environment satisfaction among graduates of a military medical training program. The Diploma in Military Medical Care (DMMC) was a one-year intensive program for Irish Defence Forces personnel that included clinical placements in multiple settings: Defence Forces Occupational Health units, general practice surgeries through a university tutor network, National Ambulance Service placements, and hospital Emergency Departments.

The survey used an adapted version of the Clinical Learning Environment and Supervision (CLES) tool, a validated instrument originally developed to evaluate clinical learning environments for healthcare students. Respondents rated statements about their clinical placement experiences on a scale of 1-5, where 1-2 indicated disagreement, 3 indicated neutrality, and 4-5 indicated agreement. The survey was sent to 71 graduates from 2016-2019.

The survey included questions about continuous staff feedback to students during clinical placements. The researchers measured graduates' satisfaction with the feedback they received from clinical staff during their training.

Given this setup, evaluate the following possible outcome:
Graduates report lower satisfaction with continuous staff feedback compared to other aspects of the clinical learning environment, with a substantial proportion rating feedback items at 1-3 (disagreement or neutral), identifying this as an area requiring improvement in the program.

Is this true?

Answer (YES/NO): YES